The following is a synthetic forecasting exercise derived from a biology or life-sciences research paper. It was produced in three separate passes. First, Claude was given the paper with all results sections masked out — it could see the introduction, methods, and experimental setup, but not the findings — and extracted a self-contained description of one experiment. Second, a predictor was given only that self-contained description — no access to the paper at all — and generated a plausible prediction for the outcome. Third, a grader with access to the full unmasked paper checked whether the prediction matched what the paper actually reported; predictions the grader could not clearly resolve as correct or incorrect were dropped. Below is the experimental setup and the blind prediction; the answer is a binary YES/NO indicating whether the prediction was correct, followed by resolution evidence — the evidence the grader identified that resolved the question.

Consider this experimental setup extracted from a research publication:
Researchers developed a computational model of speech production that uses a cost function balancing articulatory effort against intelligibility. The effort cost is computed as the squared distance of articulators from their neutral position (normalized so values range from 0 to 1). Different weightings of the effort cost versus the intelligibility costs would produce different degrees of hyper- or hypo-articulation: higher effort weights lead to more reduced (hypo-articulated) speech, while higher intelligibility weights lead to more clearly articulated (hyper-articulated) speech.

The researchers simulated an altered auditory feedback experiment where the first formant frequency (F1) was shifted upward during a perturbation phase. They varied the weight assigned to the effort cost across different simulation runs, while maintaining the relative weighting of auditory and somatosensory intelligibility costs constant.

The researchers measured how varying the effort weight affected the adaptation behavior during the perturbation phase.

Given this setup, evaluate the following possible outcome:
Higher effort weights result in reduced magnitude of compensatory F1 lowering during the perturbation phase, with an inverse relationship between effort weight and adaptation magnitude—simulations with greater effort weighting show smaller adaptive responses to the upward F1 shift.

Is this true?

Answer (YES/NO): NO